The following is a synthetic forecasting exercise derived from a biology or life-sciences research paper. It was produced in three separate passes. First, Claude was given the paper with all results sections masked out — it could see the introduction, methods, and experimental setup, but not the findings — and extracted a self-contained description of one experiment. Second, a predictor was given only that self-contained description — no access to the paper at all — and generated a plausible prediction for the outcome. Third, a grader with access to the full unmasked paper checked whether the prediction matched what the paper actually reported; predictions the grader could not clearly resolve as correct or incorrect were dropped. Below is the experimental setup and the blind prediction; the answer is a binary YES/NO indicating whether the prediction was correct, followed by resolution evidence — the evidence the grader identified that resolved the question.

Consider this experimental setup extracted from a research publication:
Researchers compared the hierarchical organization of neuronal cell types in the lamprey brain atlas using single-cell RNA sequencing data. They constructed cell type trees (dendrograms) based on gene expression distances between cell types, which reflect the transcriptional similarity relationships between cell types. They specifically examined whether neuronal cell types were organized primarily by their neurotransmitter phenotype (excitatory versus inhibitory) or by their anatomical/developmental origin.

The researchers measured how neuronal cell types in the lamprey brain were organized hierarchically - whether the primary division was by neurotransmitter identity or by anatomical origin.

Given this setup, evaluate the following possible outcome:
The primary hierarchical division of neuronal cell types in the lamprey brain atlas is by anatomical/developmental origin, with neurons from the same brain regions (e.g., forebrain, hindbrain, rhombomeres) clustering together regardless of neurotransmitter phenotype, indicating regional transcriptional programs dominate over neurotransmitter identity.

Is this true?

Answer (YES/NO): YES